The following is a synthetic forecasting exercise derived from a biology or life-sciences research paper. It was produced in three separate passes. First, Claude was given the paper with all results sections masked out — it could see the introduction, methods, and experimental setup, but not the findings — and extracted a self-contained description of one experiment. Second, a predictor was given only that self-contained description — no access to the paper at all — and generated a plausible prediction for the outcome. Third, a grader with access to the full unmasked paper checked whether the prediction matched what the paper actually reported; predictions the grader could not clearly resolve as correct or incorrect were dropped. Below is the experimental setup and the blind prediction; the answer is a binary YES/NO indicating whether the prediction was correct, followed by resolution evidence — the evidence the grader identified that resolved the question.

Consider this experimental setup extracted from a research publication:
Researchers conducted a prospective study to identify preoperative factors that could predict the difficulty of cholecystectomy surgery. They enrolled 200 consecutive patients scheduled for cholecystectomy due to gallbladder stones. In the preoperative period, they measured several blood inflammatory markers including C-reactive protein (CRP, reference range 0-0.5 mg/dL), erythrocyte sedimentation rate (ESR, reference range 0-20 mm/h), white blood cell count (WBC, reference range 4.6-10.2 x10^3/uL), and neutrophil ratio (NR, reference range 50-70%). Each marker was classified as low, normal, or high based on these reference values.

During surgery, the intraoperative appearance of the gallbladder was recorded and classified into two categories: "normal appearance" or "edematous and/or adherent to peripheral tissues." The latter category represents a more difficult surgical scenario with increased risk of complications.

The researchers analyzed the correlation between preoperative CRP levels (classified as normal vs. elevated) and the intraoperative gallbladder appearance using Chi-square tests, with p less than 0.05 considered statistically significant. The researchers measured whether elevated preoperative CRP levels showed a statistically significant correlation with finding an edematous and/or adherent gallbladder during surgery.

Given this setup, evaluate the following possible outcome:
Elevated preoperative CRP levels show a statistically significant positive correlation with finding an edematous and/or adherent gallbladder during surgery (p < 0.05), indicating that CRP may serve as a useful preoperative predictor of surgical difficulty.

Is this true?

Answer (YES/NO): NO